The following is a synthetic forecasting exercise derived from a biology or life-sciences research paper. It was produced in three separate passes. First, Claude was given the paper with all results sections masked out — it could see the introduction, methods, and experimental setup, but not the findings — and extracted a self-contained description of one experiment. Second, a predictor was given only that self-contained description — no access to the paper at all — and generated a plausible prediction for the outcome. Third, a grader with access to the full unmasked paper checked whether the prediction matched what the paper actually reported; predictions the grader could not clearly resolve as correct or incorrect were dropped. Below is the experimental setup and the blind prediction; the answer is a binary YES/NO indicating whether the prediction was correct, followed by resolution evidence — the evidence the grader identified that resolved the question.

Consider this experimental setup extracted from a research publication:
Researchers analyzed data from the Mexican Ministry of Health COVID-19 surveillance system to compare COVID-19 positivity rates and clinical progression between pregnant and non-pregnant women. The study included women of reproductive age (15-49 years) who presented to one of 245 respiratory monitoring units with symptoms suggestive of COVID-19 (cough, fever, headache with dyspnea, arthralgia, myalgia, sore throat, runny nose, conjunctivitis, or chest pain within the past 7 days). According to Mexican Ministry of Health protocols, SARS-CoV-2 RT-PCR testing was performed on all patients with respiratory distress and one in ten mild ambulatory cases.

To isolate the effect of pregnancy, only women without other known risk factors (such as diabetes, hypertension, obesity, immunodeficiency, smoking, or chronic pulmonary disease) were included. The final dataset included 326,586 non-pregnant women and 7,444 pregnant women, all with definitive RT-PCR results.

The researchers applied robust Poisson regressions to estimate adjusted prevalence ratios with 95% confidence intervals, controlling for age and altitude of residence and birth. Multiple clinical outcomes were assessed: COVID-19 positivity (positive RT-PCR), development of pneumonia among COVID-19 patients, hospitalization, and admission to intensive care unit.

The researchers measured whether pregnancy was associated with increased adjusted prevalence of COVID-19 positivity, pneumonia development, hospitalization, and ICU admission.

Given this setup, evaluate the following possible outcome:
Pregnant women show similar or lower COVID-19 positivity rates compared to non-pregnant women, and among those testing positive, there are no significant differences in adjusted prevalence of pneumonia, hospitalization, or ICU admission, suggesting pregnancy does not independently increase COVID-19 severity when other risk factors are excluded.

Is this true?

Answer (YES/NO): NO